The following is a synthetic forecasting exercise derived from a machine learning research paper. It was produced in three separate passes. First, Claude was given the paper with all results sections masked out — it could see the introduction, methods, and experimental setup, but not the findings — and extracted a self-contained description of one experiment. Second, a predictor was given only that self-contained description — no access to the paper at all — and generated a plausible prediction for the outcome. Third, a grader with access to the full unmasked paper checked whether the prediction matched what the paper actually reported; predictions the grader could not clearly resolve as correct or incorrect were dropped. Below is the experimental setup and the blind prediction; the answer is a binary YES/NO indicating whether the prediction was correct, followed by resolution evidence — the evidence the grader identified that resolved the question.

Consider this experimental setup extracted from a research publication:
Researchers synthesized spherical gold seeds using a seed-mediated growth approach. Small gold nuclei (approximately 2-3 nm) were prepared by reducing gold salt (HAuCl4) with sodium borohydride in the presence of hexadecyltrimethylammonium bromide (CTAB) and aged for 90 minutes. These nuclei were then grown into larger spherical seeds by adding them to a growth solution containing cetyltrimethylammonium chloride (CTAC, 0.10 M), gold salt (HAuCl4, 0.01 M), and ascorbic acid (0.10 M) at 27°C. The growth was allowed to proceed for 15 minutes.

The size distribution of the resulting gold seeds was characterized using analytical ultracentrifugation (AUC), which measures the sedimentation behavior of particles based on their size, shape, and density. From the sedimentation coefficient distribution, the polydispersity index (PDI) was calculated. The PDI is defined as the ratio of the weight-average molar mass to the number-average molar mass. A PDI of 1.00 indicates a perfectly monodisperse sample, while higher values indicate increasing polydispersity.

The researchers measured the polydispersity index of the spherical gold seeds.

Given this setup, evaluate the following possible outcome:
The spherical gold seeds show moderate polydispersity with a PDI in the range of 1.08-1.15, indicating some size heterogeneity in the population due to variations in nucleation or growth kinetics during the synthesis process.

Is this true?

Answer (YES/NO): NO